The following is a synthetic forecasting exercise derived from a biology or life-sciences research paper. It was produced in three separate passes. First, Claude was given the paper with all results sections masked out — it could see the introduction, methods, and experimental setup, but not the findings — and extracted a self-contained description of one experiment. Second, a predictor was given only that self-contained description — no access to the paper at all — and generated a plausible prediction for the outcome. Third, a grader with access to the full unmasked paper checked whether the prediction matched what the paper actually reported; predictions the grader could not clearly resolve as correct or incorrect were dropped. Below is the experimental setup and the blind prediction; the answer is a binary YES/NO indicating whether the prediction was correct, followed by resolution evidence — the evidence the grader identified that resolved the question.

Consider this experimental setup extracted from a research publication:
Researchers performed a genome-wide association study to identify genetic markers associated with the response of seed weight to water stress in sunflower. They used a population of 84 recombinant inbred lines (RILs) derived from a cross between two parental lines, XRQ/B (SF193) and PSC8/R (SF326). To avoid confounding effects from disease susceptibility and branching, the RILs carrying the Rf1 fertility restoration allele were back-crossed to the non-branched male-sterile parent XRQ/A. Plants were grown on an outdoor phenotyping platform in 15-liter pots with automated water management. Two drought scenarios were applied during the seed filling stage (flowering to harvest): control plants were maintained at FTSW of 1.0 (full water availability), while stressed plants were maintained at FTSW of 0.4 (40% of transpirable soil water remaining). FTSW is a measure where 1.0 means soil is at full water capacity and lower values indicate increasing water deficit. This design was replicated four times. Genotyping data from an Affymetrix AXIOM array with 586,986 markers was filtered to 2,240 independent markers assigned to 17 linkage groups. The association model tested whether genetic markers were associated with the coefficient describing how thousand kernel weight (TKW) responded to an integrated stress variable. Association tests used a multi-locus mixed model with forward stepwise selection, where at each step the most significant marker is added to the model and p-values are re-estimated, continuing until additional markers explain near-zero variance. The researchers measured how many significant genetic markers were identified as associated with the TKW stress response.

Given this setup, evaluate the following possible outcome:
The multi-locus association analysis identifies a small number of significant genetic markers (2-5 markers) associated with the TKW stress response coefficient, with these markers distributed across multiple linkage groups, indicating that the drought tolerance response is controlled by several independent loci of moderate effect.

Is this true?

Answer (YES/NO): YES